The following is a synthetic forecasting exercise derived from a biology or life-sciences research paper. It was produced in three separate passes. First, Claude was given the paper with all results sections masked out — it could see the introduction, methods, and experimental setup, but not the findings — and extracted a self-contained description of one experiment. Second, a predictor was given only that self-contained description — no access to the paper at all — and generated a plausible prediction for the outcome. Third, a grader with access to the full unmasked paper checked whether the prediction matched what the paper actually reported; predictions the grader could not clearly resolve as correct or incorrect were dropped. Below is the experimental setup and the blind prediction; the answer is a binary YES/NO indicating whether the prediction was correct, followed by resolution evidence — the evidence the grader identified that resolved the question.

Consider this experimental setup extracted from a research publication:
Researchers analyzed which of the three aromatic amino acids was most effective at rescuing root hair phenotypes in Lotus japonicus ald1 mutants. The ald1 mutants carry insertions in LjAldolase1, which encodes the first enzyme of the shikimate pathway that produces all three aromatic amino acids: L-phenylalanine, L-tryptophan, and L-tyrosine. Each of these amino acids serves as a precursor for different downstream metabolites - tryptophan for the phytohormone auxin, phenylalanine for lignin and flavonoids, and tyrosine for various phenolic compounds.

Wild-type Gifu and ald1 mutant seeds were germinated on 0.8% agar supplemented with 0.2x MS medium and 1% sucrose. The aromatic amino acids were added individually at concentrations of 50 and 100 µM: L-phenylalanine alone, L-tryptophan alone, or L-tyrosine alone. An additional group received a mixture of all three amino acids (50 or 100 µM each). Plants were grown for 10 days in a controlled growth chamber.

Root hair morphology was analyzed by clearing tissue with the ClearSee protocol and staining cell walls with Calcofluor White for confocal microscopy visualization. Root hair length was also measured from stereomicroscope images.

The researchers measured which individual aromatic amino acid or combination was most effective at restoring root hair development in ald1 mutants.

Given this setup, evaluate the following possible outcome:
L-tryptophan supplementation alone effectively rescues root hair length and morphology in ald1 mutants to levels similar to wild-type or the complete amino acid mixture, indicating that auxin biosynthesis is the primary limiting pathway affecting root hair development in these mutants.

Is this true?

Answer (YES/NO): NO